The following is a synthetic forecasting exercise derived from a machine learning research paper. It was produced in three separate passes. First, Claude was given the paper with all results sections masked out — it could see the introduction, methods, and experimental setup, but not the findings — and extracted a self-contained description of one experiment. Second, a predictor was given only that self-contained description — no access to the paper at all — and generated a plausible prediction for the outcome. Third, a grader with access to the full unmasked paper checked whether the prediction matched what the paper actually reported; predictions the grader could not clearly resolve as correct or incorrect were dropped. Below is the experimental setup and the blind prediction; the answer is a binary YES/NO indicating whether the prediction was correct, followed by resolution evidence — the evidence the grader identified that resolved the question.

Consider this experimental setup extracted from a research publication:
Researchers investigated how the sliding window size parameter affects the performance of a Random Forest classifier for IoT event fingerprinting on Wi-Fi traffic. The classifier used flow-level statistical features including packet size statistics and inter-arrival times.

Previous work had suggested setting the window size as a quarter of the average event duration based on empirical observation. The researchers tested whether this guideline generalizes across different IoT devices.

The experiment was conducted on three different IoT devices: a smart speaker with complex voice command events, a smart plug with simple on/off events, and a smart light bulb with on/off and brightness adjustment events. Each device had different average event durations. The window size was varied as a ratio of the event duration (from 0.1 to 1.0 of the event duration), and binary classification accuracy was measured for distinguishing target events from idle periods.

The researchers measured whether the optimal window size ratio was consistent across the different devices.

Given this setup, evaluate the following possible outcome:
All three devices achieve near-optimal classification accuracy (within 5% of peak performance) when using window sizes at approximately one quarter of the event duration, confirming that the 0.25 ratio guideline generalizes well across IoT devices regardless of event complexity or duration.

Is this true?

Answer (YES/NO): NO